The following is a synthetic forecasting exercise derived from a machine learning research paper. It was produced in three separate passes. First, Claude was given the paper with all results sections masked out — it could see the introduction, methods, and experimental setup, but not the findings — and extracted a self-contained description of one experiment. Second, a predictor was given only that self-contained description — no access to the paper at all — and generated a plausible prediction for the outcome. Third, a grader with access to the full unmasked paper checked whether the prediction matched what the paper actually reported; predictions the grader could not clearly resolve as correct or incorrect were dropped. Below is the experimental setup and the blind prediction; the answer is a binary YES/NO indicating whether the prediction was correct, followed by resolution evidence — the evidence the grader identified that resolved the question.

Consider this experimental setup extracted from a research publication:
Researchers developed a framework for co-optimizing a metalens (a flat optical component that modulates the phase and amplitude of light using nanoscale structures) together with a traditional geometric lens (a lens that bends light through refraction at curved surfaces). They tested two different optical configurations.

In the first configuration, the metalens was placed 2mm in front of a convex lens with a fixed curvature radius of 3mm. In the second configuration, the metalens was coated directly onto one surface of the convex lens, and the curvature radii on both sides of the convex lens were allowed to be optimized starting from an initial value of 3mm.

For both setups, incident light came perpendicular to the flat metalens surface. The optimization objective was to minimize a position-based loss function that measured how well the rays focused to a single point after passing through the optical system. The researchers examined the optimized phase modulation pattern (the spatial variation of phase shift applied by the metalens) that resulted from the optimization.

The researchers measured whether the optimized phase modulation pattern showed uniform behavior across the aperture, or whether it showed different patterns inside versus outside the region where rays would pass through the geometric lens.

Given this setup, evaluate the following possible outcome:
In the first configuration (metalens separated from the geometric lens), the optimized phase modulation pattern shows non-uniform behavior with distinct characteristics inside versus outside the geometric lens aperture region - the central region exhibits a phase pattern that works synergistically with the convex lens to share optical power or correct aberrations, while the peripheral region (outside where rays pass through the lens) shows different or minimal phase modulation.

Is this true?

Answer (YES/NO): YES